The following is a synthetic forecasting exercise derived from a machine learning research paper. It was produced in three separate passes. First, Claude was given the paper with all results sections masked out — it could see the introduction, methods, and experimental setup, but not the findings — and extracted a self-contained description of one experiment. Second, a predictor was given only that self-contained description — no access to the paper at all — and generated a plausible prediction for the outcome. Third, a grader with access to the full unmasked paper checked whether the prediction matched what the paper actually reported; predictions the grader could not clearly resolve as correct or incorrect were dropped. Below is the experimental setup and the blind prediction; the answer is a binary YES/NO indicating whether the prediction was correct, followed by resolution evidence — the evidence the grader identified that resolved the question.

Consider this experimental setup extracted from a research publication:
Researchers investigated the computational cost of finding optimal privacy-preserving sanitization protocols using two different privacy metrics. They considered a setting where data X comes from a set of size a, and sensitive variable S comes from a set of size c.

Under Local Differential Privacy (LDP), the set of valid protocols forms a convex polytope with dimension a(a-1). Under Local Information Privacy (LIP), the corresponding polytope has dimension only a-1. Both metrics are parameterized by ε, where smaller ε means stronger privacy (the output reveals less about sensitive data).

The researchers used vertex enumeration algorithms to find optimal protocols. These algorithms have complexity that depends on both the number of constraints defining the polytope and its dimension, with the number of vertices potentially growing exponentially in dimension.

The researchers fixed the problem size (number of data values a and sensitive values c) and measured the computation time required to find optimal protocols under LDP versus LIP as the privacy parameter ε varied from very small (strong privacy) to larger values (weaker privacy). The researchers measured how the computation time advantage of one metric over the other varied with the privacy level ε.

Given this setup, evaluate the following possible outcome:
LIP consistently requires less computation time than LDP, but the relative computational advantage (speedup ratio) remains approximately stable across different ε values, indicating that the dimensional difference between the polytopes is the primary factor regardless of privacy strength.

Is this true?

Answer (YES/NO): NO